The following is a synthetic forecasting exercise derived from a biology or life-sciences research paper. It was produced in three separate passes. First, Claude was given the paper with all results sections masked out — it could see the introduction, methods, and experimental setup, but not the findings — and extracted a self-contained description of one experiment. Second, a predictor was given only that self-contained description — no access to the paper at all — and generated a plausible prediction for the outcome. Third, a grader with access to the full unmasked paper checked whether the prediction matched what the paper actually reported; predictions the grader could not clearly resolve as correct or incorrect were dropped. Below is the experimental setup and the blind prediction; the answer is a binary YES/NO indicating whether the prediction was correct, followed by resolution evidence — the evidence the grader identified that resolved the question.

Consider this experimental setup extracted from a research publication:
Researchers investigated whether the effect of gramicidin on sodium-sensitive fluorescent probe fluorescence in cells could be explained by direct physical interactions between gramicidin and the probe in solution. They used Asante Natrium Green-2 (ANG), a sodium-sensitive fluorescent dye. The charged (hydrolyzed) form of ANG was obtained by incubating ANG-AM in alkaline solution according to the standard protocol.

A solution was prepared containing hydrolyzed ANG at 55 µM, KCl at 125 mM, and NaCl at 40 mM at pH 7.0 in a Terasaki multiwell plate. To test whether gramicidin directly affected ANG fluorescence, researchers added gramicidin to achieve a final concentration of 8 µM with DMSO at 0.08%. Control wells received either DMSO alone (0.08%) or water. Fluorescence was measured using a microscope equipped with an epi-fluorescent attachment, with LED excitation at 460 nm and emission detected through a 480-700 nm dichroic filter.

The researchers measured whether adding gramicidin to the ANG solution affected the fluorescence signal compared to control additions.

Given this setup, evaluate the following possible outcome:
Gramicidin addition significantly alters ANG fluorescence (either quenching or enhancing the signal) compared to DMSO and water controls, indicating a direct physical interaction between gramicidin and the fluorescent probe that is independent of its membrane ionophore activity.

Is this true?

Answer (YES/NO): NO